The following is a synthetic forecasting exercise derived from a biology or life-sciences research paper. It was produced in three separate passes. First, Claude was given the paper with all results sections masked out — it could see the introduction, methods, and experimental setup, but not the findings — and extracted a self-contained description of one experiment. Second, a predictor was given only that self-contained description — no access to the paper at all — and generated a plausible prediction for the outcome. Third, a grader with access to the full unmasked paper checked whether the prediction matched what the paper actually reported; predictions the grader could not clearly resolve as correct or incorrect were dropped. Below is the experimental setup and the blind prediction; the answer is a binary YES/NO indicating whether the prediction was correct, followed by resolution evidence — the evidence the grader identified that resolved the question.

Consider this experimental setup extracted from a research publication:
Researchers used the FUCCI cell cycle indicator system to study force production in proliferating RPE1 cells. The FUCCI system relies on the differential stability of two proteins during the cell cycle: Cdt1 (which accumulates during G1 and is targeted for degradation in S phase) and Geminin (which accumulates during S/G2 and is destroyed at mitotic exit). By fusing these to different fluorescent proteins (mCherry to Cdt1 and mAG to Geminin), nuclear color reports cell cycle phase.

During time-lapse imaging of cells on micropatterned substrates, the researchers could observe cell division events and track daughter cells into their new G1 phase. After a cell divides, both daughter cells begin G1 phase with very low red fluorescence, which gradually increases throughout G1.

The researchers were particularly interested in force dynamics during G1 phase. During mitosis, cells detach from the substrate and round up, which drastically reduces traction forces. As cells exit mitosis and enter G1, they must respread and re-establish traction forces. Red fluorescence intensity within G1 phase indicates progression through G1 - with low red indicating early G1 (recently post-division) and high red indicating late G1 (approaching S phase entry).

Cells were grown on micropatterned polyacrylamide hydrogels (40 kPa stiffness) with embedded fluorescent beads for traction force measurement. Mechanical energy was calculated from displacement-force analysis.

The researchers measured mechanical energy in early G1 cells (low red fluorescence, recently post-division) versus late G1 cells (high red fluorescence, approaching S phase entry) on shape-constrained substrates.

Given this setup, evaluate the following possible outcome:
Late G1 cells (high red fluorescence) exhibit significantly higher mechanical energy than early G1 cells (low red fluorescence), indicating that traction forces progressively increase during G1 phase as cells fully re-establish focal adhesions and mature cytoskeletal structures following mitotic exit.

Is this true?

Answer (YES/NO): YES